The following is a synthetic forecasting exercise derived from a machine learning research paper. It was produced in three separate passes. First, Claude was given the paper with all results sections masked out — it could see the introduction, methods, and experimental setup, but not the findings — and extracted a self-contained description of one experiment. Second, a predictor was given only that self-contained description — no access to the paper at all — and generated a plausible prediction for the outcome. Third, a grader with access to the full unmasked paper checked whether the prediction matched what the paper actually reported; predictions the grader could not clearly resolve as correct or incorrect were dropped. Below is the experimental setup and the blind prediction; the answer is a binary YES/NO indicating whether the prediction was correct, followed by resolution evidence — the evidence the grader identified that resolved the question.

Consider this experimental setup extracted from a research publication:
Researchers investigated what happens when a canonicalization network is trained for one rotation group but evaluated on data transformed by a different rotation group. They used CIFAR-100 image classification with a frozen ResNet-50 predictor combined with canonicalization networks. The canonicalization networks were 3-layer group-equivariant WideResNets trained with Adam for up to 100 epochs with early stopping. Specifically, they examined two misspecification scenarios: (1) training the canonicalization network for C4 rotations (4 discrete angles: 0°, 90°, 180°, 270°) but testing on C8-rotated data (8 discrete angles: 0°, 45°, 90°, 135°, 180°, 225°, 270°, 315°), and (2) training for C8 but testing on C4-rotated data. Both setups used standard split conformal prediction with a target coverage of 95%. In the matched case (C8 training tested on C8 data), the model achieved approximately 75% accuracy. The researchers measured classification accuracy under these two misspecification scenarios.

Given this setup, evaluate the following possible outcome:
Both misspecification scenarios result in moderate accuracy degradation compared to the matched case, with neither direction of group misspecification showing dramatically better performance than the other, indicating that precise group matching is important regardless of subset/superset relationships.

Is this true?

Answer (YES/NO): NO